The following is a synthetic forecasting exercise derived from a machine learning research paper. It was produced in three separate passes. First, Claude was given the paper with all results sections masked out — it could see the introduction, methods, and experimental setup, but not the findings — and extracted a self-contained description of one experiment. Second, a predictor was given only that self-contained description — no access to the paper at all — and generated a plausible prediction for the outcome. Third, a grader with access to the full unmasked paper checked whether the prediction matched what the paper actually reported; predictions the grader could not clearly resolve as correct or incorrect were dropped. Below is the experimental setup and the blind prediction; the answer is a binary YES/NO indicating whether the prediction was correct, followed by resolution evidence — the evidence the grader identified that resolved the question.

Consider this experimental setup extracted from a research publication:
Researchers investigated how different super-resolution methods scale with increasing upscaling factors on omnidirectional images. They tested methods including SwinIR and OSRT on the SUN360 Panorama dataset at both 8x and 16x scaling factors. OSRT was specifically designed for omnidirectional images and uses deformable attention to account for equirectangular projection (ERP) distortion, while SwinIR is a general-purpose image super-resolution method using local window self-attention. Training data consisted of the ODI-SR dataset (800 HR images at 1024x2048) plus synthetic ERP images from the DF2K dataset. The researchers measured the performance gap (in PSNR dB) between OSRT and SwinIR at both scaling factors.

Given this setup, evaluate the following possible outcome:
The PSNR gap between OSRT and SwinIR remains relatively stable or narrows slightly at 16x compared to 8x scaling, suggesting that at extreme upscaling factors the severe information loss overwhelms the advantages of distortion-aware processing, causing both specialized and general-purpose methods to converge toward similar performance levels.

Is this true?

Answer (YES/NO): YES